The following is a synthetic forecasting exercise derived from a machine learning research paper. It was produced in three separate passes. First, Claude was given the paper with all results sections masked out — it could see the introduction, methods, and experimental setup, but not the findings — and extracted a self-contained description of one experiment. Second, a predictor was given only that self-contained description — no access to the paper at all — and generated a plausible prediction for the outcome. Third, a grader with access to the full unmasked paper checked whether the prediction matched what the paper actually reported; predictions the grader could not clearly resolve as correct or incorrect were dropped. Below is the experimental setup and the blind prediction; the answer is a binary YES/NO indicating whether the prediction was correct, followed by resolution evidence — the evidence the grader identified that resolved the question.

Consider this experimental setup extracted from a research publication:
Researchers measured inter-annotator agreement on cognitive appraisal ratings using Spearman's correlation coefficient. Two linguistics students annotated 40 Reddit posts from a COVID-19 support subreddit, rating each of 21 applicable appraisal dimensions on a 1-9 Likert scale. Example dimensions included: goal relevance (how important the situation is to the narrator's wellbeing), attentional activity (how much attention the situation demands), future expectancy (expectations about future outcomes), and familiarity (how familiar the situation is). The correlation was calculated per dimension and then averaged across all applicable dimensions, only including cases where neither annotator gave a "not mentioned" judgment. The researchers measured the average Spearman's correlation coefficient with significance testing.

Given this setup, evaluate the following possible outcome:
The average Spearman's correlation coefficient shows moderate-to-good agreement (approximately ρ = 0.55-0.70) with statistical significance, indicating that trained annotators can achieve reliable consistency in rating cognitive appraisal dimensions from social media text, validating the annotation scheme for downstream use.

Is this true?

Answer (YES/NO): NO